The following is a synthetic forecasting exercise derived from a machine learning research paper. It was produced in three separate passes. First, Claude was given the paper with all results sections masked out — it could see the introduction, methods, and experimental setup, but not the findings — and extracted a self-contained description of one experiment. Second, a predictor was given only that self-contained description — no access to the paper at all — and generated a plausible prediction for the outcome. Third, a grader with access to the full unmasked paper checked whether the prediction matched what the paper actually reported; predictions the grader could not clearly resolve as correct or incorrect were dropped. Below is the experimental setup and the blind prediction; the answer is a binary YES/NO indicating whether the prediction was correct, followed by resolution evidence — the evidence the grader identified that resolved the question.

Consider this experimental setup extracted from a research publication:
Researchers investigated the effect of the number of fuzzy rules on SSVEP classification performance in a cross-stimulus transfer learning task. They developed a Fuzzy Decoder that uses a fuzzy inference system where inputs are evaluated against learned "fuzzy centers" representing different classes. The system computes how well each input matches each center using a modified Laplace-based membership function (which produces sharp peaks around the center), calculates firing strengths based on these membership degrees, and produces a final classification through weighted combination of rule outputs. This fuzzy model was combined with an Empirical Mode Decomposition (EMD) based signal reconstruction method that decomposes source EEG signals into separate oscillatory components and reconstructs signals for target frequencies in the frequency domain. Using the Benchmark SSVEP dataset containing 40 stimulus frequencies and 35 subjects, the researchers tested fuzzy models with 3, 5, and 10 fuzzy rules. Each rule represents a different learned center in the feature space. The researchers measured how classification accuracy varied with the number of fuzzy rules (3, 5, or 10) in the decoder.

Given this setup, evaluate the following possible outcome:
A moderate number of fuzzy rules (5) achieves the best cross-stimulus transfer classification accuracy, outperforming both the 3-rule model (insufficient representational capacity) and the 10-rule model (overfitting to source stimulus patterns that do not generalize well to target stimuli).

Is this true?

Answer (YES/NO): NO